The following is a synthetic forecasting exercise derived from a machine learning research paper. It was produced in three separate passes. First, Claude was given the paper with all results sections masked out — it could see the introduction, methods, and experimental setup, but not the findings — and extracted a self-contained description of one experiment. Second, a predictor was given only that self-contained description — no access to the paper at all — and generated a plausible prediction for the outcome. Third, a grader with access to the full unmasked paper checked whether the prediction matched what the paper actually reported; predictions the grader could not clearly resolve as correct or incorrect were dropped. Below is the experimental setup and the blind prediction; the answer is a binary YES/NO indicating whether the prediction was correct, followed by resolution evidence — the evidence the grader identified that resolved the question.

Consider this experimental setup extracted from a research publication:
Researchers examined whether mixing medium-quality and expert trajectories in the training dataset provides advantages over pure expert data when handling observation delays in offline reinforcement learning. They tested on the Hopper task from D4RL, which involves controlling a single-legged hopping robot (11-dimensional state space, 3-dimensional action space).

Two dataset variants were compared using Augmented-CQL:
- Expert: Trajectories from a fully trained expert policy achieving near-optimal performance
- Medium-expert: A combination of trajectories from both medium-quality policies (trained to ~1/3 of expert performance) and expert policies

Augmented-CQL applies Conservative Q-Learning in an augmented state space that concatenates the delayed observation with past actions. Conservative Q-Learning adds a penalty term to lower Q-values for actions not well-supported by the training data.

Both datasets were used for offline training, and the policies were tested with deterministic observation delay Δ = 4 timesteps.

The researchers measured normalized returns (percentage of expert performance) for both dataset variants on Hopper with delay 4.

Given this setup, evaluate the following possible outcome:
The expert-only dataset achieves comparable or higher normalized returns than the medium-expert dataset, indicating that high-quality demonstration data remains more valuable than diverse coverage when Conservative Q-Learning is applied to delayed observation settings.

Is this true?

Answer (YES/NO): YES